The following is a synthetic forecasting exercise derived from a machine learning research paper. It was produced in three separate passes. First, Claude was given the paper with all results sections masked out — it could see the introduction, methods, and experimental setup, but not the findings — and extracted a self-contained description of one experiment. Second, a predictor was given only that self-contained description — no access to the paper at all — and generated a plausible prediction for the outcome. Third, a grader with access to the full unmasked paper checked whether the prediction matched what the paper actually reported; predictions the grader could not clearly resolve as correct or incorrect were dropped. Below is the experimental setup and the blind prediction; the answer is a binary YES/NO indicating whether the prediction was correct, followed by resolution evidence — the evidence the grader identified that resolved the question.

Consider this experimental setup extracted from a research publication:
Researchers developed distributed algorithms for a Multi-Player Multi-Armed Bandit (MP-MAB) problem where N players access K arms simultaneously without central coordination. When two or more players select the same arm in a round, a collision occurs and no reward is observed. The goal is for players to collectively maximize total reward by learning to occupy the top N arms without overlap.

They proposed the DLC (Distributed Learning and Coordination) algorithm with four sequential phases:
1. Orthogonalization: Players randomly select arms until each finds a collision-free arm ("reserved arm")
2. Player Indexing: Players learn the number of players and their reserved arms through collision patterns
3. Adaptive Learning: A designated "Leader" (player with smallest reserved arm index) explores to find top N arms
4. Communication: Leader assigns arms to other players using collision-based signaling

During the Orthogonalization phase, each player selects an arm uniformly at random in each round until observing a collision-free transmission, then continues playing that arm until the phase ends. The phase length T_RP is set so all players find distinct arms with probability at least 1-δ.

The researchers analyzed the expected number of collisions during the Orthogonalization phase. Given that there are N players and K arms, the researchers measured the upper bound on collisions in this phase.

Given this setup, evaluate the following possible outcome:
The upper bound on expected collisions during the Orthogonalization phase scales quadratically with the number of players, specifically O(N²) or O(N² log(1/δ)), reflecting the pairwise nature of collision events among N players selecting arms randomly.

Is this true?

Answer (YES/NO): NO